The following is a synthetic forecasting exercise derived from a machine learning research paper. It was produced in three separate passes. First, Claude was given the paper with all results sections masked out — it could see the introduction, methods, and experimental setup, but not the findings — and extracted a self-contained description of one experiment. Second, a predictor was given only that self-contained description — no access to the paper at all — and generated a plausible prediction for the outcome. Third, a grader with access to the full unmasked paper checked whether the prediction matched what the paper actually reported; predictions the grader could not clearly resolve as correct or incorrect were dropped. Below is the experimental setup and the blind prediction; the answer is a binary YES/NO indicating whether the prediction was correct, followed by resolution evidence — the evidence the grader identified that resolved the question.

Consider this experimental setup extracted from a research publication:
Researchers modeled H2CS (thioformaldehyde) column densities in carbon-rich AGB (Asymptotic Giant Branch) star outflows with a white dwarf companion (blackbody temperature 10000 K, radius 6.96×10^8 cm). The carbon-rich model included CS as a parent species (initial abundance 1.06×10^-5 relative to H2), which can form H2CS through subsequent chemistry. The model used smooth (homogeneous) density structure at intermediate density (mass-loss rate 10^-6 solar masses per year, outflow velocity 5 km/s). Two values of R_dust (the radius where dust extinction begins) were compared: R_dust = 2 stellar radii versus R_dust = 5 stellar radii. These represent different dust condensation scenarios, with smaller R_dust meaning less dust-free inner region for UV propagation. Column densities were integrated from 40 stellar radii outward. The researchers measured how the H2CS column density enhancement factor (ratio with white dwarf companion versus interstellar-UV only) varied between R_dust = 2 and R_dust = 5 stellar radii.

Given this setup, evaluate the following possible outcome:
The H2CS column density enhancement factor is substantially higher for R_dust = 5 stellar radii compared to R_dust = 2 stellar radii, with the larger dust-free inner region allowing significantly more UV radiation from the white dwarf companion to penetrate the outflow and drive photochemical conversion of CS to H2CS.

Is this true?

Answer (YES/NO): YES